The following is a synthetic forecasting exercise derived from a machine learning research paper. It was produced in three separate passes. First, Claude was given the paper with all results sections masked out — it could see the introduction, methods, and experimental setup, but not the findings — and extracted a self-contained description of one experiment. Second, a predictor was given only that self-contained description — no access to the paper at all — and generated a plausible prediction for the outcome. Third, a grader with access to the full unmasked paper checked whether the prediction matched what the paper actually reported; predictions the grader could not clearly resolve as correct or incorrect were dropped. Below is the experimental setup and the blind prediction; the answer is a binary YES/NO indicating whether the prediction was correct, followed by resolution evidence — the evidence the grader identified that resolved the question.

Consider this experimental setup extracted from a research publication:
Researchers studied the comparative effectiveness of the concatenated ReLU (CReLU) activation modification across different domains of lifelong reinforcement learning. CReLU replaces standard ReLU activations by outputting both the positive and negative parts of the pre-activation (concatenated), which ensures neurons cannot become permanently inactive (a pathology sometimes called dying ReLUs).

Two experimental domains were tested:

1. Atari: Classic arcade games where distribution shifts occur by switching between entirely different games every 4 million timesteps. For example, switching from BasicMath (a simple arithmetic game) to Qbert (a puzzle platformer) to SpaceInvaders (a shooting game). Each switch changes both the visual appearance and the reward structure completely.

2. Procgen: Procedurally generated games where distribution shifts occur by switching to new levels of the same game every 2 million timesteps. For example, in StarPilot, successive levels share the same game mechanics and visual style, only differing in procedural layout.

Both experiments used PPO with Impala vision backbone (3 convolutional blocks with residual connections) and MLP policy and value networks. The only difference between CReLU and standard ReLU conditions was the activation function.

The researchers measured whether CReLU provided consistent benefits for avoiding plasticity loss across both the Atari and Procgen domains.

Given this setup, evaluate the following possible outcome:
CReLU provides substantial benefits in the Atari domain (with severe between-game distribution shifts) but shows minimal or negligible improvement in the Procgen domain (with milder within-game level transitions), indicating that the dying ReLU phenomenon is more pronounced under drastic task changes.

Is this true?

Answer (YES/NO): YES